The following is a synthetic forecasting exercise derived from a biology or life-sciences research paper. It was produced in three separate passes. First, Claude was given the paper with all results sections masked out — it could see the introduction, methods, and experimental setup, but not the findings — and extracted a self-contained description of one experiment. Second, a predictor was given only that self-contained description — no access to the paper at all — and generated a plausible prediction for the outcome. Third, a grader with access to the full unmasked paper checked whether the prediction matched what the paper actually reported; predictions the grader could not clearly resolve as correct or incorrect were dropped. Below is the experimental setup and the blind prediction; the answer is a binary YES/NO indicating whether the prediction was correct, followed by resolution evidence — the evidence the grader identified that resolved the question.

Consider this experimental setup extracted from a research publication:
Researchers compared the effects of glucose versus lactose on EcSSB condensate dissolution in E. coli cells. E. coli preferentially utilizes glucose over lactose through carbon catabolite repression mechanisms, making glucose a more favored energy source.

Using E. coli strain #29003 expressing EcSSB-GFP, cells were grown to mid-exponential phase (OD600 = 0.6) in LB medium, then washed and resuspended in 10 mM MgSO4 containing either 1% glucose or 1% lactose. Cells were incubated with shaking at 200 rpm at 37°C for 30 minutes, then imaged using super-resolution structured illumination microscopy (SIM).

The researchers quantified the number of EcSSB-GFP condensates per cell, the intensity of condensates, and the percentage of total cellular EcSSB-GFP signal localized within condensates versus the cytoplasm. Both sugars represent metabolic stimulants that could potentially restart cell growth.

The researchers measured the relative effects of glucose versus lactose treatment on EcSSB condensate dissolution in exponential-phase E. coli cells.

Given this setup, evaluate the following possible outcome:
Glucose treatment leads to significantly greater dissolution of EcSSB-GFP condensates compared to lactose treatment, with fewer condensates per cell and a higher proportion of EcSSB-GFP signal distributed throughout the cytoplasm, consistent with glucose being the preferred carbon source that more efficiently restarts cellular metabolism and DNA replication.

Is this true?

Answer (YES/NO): YES